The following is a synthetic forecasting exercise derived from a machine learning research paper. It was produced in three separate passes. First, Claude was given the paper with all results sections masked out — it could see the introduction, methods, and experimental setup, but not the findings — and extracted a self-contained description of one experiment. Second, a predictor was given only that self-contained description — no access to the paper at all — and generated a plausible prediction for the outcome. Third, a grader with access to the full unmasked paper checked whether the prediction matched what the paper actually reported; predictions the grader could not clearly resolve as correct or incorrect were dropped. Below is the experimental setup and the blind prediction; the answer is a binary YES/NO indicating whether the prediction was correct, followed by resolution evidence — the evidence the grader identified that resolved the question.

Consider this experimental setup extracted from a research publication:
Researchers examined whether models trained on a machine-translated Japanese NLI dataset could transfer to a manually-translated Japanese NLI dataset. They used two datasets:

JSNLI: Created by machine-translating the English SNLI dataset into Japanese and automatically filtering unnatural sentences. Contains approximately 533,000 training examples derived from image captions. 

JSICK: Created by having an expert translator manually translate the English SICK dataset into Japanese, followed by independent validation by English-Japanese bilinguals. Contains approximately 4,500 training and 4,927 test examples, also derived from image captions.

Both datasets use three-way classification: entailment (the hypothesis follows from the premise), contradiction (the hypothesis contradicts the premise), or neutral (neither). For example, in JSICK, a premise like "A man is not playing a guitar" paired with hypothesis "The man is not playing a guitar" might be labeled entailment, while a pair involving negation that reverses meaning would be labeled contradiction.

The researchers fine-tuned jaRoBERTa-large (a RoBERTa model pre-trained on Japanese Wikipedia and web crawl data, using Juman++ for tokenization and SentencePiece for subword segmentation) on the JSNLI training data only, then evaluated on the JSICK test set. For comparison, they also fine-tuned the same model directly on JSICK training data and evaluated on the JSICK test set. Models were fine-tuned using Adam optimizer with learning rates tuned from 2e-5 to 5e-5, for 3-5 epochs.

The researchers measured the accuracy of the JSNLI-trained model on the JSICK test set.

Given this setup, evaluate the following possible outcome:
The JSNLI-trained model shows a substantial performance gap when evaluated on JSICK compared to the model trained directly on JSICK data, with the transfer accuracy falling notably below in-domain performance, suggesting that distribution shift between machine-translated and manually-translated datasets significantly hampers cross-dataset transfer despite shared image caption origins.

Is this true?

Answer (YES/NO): YES